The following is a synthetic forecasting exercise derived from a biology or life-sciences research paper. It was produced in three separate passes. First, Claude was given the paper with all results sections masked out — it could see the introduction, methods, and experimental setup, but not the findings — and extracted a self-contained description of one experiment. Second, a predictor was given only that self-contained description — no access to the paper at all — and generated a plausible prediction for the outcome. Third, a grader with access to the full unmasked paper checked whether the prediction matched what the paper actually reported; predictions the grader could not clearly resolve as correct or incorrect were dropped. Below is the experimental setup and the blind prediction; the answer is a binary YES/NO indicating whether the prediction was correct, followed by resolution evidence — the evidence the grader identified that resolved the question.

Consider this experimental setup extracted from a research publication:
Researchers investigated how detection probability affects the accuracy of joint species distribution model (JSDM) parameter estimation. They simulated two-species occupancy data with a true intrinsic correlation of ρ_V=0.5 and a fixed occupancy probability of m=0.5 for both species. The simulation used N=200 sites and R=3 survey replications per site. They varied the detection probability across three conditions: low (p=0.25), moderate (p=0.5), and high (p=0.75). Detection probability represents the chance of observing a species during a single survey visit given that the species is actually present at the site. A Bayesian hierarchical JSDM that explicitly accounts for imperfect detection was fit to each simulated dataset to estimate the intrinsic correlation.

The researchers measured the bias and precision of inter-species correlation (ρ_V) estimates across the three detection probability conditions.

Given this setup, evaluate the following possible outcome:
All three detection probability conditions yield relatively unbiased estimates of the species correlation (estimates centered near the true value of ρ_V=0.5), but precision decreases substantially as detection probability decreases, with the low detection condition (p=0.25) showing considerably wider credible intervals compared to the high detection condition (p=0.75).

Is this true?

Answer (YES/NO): NO